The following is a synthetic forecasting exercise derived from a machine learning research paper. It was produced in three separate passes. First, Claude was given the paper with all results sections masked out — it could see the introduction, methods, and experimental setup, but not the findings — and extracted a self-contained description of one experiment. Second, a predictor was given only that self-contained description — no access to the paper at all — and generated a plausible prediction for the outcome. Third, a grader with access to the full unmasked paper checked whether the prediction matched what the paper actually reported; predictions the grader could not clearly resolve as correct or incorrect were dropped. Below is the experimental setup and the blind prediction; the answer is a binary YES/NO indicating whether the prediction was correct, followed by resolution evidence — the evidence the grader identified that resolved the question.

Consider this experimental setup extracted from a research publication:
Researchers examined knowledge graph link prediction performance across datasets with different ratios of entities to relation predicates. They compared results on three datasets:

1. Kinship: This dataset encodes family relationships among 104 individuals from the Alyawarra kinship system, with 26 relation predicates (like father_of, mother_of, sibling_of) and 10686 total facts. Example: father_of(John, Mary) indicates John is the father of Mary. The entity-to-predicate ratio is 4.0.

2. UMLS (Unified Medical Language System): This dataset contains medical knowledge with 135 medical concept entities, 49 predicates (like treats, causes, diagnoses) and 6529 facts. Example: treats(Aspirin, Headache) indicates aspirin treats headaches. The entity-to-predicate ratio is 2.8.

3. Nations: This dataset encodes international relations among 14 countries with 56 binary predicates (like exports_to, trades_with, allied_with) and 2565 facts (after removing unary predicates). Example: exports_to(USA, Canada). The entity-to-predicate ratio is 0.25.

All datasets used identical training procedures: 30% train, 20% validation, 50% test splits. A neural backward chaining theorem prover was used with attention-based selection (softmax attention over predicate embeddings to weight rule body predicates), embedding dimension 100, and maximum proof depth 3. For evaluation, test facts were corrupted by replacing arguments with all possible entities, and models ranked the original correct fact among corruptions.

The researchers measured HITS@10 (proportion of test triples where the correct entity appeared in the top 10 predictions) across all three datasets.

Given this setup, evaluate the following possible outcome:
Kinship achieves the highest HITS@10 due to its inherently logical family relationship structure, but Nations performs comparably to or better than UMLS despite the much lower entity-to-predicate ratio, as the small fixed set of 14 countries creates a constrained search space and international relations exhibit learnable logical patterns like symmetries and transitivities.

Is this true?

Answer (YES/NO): NO